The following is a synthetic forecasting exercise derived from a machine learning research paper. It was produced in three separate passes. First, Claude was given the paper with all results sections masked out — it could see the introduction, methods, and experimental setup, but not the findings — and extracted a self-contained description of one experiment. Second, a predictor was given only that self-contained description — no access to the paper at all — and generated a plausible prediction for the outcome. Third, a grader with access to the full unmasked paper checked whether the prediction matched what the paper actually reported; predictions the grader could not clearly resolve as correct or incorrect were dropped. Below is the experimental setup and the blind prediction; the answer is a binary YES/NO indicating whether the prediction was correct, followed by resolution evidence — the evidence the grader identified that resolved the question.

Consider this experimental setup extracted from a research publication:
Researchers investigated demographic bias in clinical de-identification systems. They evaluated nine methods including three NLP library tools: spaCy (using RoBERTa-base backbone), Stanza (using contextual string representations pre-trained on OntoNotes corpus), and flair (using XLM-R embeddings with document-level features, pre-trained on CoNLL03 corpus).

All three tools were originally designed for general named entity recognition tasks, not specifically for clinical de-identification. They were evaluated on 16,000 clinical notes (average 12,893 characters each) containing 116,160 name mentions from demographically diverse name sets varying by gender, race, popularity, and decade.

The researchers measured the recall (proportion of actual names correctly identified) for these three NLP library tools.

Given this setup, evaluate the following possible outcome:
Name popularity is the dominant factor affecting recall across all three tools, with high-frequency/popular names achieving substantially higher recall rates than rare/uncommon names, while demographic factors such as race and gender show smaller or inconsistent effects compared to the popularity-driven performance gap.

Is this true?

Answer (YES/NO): NO